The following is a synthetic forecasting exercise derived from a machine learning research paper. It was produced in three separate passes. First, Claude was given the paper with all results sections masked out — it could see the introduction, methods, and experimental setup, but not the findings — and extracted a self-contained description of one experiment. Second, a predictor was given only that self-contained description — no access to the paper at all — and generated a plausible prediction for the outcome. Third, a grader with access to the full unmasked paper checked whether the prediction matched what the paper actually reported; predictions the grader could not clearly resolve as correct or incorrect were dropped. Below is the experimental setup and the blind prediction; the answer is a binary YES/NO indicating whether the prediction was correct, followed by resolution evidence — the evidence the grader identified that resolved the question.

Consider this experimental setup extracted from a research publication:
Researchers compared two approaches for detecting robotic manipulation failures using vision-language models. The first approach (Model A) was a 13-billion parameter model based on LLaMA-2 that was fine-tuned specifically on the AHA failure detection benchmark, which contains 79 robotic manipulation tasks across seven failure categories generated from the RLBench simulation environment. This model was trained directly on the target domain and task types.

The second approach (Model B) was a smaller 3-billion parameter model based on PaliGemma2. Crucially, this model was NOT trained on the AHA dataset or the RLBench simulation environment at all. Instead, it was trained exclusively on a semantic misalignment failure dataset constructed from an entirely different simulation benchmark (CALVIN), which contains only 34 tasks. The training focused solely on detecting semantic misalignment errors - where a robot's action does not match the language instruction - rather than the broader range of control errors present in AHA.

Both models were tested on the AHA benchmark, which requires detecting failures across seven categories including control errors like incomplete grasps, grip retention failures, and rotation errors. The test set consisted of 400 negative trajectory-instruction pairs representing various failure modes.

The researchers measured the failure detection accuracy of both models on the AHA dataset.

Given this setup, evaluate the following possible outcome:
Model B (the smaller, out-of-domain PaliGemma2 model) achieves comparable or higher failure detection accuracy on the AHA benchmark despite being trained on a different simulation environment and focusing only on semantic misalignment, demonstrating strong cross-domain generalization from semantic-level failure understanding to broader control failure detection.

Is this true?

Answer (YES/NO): YES